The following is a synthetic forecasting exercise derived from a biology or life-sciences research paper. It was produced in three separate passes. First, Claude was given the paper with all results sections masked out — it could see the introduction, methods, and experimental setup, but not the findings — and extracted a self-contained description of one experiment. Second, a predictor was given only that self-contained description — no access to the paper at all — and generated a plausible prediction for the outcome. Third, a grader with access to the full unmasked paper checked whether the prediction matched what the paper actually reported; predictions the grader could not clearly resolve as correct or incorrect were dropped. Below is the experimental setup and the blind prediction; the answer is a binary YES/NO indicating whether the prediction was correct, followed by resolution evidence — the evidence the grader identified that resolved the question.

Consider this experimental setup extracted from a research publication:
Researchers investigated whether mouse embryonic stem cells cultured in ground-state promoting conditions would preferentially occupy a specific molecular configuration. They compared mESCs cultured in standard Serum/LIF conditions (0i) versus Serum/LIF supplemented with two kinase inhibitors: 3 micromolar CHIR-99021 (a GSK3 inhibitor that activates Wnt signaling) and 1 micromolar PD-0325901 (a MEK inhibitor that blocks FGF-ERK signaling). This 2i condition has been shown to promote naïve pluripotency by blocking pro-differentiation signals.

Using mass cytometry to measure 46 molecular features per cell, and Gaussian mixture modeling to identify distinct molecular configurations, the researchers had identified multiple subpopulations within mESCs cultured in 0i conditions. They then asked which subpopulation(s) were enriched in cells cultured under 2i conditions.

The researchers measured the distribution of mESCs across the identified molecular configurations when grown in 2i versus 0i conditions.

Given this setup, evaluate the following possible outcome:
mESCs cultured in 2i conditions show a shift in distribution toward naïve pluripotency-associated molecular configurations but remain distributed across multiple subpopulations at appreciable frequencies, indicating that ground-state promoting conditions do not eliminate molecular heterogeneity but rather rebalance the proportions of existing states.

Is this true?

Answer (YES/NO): NO